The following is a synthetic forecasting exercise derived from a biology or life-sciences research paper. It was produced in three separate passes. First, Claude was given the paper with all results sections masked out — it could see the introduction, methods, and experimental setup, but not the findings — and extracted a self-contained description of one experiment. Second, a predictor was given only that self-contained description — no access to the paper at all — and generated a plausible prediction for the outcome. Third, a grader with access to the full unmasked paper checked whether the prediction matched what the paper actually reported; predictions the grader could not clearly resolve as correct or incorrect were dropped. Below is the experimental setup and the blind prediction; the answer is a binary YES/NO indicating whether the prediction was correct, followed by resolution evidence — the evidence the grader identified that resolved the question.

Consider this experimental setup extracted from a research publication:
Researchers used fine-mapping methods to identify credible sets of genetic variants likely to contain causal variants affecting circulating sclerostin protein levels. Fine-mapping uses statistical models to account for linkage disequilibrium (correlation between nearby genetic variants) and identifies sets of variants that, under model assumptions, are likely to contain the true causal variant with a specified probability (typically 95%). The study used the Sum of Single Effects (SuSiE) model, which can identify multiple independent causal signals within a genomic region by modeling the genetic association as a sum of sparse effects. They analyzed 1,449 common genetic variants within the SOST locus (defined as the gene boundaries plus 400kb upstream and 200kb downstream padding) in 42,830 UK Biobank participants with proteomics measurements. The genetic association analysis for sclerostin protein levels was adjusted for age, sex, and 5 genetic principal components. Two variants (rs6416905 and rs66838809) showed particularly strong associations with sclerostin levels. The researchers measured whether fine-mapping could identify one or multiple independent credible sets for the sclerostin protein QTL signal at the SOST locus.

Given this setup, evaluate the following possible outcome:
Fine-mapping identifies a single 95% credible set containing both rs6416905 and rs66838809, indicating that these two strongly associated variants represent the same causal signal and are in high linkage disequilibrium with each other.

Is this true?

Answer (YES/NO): NO